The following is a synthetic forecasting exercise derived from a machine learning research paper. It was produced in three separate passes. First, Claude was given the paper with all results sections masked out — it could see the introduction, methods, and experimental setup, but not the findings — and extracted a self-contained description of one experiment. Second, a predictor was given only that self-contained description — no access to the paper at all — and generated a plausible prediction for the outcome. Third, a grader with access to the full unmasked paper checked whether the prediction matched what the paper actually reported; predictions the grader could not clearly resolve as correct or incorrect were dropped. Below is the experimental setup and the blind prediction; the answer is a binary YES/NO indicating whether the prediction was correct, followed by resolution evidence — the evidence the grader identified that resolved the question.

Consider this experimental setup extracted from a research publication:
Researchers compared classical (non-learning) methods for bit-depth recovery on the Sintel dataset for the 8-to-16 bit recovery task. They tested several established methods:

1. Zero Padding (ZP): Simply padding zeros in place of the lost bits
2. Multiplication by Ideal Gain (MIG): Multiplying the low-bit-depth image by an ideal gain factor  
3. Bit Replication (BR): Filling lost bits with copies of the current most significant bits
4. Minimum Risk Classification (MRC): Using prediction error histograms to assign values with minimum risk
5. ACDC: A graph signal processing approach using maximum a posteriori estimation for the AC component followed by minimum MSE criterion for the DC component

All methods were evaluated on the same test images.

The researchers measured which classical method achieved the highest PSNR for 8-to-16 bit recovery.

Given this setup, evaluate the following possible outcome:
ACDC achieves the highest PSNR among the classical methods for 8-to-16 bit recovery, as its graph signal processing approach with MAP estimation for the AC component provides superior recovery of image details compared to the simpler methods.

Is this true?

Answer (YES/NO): NO